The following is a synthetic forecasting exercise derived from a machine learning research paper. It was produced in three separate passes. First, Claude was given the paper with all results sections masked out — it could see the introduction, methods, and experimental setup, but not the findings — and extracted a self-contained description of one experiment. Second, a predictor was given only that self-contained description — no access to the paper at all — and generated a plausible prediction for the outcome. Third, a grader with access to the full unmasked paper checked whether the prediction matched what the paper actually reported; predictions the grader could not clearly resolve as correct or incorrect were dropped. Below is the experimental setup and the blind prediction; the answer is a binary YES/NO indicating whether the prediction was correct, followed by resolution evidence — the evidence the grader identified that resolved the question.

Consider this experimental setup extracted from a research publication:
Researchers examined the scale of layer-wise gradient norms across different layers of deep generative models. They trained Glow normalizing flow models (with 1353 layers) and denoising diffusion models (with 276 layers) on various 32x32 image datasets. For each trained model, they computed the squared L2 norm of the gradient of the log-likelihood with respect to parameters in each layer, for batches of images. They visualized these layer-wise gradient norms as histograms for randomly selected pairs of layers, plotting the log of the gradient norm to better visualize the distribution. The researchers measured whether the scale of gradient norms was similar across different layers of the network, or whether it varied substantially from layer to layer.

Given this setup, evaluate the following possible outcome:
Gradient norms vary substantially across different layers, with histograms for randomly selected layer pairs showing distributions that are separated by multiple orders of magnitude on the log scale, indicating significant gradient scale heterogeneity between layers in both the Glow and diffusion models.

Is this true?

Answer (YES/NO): YES